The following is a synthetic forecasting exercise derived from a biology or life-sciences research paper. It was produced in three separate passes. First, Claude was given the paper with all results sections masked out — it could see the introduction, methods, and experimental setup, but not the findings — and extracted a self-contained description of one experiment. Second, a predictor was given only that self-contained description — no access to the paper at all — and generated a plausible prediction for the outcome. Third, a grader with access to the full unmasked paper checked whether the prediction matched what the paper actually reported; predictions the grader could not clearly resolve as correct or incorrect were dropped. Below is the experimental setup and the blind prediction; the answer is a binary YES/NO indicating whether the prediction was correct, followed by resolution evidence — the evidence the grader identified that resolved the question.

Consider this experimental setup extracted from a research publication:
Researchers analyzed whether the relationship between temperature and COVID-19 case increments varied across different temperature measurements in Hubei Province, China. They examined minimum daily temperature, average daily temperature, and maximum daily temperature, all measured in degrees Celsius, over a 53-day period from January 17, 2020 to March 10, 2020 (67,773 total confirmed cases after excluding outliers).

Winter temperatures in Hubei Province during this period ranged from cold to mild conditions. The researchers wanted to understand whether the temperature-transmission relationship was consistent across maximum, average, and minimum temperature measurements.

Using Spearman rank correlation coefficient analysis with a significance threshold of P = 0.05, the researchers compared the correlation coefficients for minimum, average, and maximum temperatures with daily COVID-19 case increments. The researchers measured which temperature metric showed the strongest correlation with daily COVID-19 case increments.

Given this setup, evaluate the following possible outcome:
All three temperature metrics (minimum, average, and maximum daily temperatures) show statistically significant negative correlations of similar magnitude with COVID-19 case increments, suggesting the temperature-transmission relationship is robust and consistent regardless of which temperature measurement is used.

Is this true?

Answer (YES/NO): NO